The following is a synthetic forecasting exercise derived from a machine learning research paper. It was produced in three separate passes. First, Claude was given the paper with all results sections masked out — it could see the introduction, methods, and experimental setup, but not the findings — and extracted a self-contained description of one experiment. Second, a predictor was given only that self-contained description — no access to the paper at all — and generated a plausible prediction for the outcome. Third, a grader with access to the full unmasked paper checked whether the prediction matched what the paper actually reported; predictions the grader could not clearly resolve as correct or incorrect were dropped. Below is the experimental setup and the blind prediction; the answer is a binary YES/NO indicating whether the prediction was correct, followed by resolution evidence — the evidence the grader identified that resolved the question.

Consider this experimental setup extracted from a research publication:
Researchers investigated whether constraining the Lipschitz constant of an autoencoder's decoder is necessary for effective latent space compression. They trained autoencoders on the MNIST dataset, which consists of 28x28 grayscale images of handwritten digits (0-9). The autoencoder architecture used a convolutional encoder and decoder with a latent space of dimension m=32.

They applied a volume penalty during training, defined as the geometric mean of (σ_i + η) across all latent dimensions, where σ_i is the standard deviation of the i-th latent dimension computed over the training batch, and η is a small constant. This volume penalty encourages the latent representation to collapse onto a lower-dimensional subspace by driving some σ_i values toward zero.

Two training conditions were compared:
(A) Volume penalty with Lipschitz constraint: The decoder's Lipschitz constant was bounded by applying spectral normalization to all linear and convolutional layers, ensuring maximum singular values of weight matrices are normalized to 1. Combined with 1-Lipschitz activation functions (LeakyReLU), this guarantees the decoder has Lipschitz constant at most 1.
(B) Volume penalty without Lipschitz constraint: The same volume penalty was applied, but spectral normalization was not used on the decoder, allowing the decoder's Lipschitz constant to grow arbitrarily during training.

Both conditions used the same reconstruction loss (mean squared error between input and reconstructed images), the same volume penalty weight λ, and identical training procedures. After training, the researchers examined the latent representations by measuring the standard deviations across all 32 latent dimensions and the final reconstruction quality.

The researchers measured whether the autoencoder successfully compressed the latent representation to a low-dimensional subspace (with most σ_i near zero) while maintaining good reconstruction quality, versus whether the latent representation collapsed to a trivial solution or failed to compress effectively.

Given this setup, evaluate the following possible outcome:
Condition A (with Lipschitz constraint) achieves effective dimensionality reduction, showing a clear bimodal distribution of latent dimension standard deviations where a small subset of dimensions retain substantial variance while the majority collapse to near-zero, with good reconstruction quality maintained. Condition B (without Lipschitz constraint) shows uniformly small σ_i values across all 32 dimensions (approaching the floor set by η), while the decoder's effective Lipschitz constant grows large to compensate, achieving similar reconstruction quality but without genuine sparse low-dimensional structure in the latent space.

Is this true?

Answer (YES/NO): YES